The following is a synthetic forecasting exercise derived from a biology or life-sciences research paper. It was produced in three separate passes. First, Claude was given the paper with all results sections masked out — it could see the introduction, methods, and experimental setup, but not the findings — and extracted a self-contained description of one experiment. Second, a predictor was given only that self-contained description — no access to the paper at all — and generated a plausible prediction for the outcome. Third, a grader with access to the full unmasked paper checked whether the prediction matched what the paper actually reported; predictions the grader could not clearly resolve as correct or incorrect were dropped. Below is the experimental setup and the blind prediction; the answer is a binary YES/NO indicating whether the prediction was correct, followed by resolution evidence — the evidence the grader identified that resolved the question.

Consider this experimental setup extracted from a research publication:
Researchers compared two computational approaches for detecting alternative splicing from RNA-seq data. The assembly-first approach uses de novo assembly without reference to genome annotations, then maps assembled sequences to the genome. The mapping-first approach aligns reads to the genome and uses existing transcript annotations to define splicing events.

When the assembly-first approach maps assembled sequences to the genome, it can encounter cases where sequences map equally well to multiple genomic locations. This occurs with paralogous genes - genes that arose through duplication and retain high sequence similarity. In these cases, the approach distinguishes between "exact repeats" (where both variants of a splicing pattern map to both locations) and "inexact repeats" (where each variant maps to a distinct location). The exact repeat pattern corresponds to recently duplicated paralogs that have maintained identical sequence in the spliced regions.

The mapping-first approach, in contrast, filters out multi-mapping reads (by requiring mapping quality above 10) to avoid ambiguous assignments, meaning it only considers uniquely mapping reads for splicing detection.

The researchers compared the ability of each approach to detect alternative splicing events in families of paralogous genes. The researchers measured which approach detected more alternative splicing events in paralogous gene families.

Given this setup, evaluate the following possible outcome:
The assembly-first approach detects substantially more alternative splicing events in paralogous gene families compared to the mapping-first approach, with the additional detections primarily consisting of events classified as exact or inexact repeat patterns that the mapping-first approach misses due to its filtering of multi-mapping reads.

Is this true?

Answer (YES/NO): YES